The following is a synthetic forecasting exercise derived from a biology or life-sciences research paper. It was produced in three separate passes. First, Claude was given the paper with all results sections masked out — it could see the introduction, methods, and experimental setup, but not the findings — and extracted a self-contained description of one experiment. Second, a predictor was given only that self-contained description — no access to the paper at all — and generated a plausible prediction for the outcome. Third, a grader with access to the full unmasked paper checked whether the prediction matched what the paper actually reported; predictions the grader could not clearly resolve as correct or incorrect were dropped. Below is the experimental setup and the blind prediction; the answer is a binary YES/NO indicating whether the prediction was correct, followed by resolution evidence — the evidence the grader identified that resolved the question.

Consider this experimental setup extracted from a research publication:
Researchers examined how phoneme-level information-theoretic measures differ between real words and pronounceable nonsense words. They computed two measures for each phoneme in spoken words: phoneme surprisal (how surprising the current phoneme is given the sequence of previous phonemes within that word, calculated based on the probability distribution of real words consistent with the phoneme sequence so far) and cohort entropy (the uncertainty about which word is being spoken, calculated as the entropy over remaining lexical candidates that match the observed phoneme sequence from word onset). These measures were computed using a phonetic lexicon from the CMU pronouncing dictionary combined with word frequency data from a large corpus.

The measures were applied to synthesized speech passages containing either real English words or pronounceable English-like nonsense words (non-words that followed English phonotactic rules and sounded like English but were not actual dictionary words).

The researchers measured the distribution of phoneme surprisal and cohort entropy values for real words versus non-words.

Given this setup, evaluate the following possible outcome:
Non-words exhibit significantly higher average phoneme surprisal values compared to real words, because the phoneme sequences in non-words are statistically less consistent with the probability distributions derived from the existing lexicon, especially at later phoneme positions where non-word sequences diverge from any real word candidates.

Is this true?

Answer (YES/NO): YES